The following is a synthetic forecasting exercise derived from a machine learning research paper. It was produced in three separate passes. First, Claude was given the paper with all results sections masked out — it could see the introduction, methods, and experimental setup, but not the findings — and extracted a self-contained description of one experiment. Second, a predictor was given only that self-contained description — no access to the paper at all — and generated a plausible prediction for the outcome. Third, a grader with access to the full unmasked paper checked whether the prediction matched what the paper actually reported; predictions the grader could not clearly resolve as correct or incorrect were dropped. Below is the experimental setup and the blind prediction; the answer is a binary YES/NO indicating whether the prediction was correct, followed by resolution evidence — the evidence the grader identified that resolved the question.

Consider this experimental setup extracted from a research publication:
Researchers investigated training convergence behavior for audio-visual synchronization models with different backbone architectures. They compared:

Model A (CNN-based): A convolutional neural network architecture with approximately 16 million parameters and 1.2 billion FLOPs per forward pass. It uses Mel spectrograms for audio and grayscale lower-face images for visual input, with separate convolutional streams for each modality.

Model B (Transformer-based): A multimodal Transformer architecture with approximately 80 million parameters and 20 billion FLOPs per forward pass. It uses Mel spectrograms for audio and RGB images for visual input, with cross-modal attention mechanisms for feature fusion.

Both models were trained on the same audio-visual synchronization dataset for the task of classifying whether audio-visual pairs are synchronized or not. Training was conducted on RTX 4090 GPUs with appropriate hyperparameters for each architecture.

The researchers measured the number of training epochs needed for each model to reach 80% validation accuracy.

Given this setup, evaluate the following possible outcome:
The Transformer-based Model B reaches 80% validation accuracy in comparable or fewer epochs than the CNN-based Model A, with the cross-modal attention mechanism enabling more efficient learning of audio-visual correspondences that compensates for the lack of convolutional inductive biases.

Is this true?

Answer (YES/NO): NO